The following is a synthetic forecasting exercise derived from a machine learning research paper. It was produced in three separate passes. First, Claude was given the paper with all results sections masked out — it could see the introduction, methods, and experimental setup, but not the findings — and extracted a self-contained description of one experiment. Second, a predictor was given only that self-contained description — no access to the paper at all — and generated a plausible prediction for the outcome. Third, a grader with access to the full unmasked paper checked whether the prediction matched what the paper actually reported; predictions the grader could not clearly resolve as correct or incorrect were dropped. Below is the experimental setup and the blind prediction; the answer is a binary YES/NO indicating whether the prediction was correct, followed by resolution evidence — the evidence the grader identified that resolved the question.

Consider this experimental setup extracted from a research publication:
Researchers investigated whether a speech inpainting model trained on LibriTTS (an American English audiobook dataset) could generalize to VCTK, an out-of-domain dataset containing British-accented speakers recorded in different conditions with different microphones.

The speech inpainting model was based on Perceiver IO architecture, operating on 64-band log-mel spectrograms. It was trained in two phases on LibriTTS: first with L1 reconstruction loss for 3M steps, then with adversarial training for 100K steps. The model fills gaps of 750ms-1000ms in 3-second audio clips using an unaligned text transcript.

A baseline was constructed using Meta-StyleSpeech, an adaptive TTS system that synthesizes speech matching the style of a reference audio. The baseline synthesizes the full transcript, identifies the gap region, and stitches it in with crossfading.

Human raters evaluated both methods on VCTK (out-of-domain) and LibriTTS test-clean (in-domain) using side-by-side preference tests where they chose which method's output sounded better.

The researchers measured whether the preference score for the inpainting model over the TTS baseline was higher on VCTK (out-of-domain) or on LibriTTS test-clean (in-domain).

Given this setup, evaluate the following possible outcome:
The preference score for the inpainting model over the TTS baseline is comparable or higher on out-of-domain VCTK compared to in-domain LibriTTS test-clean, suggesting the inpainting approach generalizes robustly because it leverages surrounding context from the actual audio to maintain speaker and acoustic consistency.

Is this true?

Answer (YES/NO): YES